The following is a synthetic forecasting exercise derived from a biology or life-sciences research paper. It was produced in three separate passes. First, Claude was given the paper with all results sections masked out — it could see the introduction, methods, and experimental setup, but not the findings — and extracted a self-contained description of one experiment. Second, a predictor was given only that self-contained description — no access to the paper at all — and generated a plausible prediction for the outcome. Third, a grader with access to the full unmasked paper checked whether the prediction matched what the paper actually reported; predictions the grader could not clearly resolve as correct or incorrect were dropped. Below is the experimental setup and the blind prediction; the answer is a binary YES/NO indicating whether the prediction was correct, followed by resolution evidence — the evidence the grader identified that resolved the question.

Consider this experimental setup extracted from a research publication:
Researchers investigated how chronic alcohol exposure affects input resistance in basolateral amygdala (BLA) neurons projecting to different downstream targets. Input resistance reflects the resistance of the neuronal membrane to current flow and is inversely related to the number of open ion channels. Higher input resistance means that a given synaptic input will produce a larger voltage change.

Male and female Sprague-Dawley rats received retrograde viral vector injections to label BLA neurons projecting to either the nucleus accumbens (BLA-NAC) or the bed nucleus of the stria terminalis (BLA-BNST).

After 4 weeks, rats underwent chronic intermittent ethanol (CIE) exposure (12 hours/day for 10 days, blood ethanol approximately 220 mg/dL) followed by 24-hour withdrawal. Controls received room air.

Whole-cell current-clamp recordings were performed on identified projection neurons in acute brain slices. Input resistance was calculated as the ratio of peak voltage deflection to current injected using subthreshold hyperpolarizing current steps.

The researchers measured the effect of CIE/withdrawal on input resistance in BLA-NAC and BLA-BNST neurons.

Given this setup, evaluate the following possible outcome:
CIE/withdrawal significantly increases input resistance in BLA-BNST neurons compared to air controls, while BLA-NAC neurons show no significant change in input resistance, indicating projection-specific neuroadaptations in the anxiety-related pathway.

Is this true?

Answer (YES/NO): NO